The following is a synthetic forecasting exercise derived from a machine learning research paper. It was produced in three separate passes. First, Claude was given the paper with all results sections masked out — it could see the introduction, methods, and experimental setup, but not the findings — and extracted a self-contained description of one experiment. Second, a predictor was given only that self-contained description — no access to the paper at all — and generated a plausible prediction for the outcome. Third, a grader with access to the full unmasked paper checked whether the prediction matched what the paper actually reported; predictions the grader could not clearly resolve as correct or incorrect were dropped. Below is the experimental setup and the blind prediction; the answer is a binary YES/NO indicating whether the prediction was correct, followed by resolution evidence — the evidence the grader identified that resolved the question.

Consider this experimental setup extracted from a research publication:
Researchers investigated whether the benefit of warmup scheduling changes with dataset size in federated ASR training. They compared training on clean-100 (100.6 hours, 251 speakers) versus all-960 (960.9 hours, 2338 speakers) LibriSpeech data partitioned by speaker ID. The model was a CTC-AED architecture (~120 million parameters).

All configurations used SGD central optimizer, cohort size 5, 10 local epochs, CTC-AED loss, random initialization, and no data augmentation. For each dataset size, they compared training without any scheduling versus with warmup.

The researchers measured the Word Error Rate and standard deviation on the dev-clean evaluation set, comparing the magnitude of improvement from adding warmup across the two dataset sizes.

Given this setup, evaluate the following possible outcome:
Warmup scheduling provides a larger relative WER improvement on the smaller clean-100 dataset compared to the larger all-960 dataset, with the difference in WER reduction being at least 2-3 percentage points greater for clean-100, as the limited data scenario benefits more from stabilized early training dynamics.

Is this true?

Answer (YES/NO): NO